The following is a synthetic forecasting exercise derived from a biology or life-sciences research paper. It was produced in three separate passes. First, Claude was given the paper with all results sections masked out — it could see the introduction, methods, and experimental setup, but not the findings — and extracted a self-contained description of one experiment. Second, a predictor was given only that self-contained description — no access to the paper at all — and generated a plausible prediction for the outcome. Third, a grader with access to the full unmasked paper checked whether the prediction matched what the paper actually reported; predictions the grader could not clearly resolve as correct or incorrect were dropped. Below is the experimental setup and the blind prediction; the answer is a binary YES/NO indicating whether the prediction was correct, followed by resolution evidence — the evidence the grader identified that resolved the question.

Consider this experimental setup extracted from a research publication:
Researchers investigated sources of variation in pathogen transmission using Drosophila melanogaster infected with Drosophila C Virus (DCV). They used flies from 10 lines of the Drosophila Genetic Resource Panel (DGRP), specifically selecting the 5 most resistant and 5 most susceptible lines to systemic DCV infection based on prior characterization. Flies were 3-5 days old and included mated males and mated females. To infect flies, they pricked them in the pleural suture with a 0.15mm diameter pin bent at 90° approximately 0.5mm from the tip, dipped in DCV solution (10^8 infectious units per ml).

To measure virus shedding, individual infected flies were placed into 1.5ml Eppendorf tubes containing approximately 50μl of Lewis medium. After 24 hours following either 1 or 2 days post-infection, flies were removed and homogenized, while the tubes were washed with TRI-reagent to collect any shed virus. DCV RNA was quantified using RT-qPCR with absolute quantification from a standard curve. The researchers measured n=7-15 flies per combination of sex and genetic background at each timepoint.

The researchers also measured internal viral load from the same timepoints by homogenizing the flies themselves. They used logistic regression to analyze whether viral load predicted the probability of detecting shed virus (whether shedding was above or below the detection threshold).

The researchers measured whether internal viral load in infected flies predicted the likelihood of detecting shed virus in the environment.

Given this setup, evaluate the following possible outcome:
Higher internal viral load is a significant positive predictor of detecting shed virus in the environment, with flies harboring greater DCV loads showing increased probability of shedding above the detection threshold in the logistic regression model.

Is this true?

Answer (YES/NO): NO